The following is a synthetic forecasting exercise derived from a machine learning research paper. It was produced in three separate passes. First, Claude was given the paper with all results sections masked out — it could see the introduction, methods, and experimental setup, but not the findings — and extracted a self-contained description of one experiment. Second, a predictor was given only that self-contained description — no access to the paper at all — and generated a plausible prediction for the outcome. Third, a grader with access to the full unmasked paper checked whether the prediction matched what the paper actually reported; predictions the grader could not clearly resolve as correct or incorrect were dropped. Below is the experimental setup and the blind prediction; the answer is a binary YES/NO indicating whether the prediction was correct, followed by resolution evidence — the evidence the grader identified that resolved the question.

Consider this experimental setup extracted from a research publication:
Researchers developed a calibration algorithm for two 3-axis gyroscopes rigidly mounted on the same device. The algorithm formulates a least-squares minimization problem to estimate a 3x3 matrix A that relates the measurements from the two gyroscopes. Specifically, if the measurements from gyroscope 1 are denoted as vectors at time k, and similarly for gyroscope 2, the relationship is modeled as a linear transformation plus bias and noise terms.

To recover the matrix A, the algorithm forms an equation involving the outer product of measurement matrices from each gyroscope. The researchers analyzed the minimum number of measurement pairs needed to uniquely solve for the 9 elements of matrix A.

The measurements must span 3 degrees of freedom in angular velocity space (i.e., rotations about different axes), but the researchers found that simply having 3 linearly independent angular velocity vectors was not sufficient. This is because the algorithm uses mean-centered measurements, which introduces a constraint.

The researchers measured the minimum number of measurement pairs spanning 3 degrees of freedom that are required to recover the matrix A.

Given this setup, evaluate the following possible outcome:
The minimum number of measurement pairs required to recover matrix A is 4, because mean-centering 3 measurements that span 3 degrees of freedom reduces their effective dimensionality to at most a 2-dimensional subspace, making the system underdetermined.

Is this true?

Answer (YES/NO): YES